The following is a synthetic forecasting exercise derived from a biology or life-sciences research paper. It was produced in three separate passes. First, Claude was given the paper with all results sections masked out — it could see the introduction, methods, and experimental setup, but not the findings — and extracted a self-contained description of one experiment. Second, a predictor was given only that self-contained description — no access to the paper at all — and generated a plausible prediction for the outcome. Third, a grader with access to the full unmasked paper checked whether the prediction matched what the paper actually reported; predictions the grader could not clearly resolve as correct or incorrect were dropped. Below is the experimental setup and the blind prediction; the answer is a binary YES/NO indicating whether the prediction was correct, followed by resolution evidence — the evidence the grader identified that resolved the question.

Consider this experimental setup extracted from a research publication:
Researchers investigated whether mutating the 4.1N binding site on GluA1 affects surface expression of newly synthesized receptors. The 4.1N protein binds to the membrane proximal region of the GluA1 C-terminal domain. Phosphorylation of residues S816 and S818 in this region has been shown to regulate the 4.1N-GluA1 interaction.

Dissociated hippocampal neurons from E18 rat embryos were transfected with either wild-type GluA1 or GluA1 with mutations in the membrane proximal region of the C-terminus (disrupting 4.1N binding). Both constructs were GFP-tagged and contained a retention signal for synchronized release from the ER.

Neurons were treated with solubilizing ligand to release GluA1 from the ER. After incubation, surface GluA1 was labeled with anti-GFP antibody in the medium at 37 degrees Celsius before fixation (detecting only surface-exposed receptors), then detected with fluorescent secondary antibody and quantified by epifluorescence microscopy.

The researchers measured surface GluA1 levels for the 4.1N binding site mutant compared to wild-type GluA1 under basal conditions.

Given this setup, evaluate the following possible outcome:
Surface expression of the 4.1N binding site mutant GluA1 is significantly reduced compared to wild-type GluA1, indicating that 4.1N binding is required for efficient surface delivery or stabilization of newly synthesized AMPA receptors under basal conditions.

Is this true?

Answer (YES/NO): YES